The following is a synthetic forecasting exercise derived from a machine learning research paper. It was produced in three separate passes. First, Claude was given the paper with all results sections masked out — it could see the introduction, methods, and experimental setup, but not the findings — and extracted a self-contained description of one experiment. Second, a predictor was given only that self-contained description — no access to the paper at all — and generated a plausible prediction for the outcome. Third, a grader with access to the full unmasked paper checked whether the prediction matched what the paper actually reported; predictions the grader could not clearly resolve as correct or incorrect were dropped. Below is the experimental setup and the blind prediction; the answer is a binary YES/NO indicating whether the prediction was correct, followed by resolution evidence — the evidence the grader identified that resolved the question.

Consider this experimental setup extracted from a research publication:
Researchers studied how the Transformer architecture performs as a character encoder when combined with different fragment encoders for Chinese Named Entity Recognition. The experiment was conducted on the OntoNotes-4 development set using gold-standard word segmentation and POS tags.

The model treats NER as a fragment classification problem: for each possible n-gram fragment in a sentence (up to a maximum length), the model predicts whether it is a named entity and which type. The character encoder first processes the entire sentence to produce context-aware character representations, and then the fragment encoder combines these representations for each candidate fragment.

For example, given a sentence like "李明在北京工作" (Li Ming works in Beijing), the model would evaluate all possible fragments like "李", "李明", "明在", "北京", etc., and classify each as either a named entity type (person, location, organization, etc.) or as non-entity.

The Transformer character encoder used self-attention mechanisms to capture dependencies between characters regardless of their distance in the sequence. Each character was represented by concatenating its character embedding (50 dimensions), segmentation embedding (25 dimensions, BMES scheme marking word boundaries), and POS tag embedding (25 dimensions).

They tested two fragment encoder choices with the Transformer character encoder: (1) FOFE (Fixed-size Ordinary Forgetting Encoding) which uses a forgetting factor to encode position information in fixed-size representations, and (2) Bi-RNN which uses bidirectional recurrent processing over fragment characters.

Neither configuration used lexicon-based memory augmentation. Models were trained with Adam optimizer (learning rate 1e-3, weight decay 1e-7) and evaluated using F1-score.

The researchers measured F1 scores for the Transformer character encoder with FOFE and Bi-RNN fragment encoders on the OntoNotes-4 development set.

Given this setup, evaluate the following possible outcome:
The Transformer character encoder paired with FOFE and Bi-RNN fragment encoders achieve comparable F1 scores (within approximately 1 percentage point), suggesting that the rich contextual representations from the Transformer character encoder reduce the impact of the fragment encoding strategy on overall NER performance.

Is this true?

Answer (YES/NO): NO